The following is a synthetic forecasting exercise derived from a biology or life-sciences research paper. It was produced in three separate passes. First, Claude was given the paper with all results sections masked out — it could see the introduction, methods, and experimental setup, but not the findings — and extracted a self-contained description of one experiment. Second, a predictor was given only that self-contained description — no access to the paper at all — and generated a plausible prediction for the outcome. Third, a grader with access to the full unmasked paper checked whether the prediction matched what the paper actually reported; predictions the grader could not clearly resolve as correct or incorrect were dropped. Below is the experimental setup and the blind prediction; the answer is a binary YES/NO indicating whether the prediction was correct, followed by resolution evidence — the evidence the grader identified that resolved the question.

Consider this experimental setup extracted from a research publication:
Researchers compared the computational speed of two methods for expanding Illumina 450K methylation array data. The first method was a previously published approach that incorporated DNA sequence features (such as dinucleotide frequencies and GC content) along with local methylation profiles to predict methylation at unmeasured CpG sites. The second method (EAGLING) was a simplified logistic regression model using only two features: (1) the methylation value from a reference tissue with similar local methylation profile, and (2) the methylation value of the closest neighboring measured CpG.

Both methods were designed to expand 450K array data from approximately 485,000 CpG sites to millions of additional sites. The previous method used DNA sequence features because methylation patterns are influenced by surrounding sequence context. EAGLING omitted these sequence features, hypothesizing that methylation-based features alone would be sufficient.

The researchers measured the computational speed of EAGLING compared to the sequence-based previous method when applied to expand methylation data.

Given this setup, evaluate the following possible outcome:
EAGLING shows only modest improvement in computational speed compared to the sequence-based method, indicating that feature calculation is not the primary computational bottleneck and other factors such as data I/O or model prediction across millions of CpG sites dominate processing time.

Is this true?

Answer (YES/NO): NO